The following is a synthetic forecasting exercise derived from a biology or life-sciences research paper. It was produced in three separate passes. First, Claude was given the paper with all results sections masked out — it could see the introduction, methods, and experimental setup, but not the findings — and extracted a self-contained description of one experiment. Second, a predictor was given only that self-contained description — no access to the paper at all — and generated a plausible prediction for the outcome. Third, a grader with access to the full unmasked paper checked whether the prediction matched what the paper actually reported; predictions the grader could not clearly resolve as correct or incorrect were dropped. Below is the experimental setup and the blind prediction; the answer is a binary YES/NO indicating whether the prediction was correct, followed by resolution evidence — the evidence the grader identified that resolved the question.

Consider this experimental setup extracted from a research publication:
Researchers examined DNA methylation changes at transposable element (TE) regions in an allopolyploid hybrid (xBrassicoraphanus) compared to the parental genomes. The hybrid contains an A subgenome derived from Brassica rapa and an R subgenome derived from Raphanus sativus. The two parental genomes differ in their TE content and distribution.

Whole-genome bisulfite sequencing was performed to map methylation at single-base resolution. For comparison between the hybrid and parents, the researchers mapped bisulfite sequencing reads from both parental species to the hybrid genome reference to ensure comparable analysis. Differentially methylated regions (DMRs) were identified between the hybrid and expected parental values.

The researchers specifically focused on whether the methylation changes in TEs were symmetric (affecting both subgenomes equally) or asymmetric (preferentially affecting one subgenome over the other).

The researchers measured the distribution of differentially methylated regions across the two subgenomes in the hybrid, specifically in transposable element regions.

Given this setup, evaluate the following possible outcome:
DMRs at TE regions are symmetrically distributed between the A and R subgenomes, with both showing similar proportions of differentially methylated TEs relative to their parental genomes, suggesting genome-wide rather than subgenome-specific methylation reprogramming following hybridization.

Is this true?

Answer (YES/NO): NO